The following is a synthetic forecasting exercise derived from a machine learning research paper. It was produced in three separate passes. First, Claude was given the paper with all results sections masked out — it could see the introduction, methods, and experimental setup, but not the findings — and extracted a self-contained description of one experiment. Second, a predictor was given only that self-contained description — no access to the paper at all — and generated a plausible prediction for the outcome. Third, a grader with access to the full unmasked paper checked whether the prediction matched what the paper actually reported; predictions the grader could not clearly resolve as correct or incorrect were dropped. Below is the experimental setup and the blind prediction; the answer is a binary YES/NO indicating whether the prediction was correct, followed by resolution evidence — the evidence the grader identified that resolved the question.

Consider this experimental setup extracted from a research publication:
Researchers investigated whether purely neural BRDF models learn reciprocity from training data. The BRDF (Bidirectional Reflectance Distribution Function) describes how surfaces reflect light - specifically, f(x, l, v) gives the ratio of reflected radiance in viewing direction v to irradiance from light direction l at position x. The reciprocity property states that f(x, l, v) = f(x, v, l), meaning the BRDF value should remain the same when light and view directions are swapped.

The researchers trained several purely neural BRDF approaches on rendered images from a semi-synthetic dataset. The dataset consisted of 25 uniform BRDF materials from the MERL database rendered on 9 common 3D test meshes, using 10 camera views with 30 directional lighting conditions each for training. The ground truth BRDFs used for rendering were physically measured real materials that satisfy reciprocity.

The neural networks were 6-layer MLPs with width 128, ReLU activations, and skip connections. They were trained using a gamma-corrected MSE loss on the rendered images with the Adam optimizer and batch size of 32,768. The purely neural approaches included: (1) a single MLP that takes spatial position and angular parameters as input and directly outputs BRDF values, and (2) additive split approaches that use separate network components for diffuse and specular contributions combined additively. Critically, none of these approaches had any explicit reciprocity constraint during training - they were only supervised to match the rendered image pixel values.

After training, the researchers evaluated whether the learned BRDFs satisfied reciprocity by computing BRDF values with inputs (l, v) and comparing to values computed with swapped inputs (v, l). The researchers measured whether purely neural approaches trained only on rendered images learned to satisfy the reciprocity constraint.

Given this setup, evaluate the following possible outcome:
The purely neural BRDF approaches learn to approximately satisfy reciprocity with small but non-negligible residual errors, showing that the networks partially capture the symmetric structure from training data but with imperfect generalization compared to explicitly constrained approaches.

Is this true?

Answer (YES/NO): NO